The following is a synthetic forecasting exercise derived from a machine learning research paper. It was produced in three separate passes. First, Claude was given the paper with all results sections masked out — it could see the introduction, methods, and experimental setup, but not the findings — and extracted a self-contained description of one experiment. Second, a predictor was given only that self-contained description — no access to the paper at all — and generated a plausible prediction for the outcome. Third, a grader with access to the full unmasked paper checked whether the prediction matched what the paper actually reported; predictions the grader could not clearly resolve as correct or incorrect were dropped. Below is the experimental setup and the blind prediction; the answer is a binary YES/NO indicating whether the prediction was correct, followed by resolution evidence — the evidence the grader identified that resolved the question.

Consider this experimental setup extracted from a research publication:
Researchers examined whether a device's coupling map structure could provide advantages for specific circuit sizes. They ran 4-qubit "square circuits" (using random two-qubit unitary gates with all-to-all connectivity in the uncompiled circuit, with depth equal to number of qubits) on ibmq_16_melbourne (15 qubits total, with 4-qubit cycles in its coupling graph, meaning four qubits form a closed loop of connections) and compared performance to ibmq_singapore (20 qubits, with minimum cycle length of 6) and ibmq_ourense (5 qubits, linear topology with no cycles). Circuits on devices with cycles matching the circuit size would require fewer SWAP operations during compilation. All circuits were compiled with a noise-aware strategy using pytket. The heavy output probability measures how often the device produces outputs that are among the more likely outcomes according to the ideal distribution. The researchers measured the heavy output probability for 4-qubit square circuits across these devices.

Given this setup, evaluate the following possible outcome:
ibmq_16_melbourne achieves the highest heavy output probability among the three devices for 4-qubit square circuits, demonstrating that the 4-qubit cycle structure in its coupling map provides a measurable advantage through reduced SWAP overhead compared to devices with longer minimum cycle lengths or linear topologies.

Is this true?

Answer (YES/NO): YES